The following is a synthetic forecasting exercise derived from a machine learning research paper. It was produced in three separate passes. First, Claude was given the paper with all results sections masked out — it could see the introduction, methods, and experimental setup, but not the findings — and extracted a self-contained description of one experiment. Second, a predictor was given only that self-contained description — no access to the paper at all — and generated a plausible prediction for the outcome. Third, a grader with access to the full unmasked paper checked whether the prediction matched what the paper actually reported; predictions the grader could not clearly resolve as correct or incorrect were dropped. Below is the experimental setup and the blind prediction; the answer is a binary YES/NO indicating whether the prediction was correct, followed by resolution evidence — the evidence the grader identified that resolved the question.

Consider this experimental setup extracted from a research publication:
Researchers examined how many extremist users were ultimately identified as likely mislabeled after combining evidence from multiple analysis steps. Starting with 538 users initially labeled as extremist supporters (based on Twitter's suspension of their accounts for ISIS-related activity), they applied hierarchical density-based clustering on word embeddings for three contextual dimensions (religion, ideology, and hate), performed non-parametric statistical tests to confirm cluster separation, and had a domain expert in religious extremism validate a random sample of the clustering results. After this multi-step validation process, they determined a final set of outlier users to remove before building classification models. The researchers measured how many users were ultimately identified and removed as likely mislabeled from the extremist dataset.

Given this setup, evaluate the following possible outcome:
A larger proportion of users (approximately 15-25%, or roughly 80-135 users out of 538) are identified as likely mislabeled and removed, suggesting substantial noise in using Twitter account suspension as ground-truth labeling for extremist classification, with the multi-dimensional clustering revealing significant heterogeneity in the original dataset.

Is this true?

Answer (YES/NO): NO